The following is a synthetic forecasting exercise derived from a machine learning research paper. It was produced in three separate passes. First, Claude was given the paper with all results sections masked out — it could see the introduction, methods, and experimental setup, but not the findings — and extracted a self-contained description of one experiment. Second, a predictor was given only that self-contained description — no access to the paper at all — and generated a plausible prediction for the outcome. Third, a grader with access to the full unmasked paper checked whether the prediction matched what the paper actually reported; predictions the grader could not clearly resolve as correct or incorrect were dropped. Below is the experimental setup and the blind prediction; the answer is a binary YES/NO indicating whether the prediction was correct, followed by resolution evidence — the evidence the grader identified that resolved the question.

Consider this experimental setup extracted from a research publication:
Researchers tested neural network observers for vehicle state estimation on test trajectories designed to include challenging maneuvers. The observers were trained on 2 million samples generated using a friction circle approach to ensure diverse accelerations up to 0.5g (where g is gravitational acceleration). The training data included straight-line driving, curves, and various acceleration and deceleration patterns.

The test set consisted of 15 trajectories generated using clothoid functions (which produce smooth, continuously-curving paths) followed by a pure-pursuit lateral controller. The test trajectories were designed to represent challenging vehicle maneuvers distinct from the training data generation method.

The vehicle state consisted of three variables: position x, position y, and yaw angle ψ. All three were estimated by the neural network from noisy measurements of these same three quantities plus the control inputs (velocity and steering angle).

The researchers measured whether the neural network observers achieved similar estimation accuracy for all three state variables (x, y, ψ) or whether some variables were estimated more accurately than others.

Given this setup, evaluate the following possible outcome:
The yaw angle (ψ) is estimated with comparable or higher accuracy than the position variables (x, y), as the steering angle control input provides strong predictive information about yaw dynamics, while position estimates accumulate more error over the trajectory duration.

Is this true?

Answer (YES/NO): NO